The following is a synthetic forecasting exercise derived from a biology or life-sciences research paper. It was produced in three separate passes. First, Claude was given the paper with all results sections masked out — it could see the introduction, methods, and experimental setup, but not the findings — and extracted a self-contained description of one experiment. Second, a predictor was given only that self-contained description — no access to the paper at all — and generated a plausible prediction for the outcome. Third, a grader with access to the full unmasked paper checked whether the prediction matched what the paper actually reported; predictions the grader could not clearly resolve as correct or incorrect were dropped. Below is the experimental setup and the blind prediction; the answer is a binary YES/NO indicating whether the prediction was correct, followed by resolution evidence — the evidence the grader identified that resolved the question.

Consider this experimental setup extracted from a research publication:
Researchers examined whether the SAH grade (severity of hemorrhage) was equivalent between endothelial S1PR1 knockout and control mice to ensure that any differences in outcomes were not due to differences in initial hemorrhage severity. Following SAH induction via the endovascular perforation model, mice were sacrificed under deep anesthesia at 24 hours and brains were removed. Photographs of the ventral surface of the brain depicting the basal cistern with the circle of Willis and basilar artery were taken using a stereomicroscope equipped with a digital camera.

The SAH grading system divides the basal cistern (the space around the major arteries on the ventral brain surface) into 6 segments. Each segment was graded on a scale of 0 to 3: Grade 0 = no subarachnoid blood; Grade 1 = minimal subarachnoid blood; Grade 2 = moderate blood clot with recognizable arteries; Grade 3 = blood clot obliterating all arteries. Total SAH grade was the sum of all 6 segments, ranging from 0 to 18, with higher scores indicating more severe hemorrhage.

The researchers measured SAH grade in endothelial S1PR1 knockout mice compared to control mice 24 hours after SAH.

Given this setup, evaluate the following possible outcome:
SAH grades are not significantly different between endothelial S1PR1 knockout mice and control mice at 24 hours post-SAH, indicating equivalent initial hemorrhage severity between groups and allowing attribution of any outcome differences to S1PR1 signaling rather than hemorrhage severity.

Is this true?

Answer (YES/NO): YES